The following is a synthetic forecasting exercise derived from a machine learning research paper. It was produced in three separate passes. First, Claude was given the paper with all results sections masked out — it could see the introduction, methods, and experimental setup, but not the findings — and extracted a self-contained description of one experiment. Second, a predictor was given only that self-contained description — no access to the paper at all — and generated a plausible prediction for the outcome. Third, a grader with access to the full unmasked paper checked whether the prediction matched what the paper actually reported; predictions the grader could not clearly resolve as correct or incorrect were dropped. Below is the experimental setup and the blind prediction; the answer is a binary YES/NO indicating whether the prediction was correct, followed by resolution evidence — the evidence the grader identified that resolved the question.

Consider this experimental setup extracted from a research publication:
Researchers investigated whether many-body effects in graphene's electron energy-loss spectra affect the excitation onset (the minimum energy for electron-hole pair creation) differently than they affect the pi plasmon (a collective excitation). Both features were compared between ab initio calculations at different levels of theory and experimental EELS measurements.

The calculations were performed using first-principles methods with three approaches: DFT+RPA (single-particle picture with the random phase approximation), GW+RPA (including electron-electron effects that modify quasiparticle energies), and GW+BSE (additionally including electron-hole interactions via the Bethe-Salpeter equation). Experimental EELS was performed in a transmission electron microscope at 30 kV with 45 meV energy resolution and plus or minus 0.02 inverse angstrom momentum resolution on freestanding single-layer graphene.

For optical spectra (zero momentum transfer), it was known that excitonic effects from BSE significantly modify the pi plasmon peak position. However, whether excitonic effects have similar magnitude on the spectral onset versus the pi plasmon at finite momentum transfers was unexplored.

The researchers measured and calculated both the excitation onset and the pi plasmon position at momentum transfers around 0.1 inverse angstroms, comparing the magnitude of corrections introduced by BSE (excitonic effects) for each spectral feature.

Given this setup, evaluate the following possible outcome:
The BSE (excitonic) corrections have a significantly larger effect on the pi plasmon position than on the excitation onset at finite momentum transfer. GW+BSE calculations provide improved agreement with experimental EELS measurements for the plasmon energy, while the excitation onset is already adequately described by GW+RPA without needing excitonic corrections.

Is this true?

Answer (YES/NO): NO